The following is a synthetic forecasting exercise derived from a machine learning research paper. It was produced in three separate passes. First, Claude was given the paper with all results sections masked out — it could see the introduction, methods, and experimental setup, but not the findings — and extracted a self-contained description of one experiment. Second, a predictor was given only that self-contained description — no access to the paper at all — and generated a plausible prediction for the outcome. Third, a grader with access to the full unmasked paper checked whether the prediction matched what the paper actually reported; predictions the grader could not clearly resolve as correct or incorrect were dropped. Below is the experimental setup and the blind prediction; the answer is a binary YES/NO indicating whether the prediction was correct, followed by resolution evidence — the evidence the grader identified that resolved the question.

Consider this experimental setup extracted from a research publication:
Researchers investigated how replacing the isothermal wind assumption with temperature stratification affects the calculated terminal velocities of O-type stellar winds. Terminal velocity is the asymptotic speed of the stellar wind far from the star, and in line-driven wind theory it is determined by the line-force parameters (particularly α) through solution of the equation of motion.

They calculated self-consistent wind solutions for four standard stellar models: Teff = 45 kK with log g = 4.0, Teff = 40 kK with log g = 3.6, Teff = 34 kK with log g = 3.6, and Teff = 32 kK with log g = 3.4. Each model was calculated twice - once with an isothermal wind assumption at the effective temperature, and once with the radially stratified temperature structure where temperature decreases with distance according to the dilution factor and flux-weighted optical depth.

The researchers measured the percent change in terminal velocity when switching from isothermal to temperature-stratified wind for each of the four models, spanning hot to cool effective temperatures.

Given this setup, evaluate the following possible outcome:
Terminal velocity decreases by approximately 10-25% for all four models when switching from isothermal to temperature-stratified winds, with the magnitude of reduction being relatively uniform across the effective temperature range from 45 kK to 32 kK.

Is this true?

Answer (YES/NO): NO